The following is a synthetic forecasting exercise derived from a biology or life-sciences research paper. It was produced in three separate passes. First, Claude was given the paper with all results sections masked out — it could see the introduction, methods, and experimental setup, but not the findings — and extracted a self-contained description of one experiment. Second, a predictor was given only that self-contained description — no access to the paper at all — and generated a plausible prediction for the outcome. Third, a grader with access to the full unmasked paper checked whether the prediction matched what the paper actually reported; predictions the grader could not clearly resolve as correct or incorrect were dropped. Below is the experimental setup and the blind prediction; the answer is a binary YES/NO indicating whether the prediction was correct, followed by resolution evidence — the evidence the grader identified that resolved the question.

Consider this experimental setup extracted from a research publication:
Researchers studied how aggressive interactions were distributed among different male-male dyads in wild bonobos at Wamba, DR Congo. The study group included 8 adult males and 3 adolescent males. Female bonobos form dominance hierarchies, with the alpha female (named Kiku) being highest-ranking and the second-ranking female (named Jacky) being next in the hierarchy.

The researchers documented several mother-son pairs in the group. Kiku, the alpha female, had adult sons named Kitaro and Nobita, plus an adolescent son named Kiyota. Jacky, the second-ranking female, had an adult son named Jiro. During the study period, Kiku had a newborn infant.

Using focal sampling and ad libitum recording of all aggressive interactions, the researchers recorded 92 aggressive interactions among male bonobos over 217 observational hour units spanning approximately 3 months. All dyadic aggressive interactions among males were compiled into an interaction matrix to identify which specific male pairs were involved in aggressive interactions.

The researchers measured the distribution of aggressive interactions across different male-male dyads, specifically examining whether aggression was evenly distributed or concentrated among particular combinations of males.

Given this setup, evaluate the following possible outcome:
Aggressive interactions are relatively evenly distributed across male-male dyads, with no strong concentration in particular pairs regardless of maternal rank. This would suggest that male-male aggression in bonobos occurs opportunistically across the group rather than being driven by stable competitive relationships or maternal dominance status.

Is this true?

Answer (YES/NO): NO